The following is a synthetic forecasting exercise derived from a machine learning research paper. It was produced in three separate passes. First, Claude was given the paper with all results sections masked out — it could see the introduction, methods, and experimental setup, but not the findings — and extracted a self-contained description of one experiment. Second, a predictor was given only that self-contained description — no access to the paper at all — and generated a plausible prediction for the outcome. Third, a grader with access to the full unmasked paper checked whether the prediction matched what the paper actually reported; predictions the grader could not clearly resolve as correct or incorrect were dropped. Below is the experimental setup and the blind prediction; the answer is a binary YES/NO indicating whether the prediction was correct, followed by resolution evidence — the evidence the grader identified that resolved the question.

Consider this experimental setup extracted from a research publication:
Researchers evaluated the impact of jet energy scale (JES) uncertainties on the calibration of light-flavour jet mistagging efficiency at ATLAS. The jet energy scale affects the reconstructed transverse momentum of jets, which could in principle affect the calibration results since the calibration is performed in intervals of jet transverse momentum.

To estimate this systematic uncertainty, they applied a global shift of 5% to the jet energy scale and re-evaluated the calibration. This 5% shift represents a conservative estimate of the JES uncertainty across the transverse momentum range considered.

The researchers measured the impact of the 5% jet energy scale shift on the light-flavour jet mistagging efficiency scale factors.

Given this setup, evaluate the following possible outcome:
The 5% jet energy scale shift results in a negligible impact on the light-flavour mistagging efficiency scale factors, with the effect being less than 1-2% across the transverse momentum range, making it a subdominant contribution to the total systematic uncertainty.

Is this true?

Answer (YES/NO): YES